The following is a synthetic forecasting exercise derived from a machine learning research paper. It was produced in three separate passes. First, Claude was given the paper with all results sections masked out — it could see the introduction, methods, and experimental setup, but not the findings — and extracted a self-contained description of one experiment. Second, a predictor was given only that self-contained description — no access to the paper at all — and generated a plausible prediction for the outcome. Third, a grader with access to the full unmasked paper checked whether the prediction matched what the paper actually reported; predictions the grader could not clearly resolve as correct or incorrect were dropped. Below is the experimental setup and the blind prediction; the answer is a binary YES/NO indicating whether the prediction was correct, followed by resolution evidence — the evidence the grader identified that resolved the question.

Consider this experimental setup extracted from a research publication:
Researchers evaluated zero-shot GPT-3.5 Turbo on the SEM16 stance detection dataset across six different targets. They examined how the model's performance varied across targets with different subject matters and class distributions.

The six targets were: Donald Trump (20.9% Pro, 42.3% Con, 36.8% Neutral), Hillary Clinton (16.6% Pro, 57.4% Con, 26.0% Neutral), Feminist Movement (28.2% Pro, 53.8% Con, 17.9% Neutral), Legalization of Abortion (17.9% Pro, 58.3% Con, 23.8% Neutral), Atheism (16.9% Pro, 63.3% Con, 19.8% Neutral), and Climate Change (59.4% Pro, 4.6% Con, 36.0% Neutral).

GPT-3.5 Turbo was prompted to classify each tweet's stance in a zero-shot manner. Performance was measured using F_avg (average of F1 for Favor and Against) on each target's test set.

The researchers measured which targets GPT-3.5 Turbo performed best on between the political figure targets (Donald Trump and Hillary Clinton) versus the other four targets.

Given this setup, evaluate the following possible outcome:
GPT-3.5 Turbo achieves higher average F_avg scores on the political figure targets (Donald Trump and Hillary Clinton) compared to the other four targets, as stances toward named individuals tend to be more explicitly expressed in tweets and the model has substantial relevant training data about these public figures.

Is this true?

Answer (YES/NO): YES